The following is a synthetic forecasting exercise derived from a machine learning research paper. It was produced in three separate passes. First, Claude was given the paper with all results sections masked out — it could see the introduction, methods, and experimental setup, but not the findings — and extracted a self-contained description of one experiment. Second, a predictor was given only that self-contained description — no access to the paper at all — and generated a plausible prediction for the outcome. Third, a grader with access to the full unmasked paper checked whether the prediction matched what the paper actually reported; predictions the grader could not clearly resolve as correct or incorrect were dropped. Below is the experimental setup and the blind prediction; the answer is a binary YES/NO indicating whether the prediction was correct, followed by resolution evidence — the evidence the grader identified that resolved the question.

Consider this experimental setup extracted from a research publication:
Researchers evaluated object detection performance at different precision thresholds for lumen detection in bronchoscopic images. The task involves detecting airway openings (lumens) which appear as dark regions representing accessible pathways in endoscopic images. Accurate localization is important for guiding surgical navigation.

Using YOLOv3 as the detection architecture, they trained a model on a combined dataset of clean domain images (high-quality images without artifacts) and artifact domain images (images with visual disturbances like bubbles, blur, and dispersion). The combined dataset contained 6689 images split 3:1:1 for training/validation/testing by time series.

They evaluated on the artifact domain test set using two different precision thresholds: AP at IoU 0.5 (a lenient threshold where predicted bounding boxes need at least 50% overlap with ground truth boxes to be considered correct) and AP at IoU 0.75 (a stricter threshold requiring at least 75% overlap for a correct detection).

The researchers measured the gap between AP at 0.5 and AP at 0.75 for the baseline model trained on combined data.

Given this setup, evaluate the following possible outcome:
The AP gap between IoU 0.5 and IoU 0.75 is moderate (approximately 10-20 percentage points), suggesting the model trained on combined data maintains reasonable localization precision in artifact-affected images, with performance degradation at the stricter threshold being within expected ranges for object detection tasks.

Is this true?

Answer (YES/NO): NO